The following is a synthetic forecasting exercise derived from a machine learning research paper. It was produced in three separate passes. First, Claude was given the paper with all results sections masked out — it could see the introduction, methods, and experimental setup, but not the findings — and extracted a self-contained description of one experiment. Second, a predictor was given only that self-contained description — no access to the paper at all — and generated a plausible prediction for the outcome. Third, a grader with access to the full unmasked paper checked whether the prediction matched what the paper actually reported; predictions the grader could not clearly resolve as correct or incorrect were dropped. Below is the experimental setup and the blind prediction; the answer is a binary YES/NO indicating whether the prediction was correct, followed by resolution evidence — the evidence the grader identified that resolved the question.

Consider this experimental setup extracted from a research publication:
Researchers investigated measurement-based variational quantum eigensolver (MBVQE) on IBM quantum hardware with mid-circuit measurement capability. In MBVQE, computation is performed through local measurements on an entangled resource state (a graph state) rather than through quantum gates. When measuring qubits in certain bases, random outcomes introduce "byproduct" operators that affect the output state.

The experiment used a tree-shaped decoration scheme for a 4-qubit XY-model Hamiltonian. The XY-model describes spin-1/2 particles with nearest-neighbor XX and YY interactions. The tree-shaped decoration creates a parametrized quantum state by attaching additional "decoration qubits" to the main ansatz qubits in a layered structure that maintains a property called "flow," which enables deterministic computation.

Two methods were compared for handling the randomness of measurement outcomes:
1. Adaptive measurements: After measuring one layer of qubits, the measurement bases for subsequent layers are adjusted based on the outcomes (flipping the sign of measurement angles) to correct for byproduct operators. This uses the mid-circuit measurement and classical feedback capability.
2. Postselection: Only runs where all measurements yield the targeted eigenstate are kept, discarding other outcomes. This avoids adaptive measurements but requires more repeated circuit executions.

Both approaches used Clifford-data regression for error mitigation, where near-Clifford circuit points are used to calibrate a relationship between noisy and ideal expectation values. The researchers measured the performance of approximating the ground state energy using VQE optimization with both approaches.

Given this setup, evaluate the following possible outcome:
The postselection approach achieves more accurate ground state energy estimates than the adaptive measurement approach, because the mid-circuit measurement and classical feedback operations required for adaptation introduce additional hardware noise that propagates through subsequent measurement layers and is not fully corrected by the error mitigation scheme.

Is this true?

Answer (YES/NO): YES